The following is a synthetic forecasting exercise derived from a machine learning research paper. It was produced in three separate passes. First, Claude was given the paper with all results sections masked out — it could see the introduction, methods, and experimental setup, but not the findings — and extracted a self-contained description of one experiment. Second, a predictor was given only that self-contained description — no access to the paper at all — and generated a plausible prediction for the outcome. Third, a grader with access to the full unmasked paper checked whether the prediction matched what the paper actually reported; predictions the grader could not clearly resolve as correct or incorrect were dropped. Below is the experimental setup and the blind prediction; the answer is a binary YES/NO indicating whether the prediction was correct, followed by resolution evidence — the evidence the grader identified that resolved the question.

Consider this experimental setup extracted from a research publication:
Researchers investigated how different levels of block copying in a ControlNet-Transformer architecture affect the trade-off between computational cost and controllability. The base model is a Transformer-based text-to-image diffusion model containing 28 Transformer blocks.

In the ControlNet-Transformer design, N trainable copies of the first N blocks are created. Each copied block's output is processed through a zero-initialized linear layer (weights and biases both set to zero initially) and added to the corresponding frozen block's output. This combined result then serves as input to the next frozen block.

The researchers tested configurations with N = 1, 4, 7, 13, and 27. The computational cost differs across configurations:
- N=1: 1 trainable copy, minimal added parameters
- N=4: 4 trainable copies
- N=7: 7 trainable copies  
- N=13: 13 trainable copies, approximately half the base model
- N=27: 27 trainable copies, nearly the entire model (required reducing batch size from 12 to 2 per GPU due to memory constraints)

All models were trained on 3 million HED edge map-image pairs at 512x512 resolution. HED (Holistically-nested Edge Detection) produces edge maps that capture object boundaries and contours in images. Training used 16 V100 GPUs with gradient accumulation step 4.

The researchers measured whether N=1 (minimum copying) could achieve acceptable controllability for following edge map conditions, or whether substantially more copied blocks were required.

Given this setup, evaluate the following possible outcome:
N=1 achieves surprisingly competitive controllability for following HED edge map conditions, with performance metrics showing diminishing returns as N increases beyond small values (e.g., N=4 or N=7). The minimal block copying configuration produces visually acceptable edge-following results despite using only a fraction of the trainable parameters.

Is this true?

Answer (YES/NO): NO